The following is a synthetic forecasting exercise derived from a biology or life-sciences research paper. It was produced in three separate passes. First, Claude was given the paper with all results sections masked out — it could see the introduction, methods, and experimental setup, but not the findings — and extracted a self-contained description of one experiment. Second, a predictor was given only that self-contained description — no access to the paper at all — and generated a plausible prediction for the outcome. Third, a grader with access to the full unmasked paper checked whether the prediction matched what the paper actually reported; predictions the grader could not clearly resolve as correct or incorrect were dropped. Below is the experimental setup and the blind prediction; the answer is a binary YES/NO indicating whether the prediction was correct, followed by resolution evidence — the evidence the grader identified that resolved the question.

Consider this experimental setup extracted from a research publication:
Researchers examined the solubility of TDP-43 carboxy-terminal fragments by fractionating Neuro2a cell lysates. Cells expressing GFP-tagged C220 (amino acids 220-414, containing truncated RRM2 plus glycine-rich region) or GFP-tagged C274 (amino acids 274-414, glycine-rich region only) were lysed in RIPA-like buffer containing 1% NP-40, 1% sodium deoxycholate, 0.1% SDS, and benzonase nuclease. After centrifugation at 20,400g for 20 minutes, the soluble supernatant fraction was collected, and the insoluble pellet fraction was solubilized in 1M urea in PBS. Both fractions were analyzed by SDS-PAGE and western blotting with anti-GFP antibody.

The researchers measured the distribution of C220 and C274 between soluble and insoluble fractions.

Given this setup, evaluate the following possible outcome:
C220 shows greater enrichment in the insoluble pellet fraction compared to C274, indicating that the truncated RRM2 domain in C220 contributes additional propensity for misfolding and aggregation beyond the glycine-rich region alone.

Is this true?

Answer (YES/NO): YES